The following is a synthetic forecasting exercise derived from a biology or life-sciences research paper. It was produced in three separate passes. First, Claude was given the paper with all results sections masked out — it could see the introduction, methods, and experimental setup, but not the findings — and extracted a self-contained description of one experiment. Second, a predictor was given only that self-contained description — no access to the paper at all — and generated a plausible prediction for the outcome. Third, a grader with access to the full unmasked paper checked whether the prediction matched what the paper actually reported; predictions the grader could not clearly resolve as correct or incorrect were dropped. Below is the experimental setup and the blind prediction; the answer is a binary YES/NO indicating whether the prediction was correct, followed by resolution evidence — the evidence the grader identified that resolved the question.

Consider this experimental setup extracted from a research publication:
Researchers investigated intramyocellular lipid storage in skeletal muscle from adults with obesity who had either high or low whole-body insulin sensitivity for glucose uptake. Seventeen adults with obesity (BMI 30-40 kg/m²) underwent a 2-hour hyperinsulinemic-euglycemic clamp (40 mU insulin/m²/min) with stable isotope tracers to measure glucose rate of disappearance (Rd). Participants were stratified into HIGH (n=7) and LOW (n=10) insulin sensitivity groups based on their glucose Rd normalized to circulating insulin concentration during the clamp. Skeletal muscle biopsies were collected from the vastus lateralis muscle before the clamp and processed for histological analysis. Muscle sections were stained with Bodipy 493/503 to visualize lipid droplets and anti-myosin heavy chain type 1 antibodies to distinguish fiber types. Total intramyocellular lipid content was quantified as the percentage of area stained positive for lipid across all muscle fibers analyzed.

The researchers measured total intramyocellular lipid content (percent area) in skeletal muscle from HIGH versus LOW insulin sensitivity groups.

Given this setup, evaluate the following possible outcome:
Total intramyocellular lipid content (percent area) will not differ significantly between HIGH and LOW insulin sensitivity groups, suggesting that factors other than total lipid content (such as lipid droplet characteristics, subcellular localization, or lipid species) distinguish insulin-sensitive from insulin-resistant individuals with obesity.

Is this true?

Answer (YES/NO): YES